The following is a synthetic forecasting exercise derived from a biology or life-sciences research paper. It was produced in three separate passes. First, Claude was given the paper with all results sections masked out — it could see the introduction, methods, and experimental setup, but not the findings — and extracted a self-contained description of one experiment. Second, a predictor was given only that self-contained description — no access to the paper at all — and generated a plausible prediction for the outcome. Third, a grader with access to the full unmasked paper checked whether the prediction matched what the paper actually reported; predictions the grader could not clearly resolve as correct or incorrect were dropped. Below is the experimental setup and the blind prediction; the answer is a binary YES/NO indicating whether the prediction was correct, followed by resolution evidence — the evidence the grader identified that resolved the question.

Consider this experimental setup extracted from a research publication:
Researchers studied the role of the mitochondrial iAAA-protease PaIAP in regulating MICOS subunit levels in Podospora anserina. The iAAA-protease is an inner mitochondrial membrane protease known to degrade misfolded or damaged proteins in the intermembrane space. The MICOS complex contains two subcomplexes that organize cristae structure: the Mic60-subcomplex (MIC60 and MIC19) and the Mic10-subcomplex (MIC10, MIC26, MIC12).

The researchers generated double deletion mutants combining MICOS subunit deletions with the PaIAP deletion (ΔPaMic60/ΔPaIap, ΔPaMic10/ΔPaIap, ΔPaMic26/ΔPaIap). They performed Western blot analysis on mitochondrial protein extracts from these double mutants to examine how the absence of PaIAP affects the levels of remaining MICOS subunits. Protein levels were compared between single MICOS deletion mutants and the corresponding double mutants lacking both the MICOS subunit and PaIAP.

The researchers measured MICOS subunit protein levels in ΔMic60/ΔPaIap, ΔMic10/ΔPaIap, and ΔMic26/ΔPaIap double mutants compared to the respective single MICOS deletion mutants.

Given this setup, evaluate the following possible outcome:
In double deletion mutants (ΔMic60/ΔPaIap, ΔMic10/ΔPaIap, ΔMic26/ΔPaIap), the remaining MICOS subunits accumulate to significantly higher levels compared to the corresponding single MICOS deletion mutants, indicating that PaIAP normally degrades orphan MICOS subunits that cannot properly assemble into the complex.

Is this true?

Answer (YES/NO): NO